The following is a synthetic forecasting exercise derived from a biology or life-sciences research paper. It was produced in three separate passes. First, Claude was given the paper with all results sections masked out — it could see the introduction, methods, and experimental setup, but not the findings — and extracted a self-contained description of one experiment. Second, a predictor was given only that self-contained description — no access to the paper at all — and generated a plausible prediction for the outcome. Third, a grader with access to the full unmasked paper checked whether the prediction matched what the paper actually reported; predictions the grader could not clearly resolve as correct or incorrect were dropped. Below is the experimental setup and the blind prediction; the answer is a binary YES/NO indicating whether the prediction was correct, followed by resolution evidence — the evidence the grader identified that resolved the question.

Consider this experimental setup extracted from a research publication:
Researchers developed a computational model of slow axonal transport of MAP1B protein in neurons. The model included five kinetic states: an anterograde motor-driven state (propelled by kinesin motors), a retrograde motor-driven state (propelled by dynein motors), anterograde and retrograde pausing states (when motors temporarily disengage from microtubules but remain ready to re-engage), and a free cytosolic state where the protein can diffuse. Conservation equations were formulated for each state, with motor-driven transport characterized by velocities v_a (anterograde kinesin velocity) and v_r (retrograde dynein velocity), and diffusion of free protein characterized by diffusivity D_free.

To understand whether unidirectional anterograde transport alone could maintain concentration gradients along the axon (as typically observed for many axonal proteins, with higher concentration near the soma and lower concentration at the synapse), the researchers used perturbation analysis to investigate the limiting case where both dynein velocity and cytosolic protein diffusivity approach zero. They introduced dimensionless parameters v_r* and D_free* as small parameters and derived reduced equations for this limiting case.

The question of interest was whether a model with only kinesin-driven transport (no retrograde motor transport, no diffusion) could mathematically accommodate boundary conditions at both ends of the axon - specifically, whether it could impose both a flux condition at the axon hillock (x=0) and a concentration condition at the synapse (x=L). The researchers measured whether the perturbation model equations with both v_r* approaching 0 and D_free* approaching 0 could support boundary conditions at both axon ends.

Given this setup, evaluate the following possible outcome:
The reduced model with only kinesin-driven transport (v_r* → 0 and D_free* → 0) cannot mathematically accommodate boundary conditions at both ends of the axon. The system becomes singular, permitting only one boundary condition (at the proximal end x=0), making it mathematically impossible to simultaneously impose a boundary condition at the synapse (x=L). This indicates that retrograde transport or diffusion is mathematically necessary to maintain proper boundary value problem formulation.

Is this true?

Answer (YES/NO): YES